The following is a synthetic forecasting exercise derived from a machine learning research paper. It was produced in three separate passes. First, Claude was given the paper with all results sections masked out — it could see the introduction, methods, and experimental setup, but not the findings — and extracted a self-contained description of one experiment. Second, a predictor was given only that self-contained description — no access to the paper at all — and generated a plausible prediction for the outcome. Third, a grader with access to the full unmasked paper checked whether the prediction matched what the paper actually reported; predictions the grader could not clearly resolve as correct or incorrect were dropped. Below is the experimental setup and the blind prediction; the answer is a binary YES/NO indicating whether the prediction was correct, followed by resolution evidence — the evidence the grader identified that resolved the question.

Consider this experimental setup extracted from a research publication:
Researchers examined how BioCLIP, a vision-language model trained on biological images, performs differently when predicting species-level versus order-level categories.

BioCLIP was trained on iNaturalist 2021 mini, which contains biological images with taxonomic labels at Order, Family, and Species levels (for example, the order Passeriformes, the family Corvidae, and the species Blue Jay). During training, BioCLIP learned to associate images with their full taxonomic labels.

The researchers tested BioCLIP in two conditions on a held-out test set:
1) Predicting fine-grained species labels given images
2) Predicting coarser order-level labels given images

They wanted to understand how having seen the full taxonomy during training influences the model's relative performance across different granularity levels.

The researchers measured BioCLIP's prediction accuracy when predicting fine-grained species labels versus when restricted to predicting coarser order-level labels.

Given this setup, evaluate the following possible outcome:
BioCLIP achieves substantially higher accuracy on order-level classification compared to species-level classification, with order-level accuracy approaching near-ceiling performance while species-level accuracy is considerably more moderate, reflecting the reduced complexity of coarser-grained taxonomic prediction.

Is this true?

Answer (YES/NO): NO